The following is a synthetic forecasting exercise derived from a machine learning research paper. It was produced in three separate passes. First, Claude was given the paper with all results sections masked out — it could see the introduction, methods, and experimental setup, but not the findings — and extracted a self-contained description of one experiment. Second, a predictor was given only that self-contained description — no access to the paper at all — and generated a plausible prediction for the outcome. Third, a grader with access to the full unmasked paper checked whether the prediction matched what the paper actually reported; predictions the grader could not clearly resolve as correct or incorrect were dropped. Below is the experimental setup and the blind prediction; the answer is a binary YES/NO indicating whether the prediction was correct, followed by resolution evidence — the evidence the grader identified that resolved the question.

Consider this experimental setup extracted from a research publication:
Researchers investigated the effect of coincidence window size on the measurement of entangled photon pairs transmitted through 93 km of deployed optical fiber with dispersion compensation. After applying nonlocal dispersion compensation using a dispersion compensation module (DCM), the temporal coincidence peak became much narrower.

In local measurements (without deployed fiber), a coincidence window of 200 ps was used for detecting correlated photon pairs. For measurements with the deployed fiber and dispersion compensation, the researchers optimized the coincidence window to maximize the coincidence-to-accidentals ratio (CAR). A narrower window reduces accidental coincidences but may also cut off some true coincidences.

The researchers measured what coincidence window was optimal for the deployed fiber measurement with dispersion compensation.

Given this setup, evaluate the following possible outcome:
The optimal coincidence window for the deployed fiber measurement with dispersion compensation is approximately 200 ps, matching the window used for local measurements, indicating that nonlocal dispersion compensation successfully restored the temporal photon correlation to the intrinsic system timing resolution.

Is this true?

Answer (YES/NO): NO